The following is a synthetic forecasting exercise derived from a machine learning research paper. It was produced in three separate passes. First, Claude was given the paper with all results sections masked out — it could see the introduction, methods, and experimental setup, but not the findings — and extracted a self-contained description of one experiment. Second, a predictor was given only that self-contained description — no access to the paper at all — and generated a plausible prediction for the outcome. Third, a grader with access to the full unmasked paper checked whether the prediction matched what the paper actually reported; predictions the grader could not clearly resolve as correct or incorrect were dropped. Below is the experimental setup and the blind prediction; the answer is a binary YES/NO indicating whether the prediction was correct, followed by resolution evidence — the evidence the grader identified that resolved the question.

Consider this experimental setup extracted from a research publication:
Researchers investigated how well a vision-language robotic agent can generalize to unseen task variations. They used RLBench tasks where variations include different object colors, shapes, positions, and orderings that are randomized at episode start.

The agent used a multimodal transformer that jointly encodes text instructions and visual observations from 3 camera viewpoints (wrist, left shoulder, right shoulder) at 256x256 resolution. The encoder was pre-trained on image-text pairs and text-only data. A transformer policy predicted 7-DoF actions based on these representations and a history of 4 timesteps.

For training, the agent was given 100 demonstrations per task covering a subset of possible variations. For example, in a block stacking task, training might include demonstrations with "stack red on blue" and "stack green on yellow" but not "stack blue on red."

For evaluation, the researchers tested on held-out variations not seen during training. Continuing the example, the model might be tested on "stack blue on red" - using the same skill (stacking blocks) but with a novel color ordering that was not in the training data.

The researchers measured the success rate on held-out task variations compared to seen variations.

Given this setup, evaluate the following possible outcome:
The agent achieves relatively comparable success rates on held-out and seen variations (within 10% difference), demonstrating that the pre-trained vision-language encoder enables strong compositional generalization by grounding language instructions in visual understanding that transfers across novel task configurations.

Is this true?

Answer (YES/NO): NO